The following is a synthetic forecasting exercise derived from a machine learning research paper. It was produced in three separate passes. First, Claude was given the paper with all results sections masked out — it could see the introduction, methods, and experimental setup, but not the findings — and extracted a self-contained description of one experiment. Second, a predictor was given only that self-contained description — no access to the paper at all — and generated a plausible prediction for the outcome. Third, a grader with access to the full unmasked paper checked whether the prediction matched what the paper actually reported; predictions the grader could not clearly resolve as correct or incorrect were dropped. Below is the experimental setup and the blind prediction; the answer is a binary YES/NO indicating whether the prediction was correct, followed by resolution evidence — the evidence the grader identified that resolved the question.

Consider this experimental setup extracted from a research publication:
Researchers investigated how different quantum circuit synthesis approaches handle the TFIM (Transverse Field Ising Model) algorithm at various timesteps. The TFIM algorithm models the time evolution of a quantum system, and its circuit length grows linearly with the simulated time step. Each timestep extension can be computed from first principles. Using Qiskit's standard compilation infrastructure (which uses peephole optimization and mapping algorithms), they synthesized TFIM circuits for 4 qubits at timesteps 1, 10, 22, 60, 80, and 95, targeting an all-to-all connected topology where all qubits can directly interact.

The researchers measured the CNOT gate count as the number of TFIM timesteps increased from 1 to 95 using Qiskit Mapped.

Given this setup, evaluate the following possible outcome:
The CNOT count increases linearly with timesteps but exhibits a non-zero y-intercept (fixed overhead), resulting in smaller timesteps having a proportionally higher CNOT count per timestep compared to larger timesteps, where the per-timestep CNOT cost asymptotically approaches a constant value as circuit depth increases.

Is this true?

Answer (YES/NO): NO